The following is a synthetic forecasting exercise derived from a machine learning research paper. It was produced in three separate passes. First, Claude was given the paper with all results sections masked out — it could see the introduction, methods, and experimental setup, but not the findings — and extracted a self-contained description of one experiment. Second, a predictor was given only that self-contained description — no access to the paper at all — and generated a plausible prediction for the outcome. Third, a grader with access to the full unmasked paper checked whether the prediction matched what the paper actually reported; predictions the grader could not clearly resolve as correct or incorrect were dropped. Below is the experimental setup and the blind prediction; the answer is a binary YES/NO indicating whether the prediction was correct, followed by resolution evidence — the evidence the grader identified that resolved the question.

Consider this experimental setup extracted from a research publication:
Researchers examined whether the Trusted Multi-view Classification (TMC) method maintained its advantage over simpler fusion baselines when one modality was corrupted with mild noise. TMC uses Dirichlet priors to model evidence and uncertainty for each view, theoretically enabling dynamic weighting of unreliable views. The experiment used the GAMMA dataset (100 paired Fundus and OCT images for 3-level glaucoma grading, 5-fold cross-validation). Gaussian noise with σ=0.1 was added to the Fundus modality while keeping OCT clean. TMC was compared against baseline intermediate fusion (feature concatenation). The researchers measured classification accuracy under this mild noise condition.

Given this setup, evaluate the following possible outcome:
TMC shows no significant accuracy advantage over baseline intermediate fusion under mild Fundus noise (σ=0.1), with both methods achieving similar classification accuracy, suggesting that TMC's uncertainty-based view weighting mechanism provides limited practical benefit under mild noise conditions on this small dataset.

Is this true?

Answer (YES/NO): NO